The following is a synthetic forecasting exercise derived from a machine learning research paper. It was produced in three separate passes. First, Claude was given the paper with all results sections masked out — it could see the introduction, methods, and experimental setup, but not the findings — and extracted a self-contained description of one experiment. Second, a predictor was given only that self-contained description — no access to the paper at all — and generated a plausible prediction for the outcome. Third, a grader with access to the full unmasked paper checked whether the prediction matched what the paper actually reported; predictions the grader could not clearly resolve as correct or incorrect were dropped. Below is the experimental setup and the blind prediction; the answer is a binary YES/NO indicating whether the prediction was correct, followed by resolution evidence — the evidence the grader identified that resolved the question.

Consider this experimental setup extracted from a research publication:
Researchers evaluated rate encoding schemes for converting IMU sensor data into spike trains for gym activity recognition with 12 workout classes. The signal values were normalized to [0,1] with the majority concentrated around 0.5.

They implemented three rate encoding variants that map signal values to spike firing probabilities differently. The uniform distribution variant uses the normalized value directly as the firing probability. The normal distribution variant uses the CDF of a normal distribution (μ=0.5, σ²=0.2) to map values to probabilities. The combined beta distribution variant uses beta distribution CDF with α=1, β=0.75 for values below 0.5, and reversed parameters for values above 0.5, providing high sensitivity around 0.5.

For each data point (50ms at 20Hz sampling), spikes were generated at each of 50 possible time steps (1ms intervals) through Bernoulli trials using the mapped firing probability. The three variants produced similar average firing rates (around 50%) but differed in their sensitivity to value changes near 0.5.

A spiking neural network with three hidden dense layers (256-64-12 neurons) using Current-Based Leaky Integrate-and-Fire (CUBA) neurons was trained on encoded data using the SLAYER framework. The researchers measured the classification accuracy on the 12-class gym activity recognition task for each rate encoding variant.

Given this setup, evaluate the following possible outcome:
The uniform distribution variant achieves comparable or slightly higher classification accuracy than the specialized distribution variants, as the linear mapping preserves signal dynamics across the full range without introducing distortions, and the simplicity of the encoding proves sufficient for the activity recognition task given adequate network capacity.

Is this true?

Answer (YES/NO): NO